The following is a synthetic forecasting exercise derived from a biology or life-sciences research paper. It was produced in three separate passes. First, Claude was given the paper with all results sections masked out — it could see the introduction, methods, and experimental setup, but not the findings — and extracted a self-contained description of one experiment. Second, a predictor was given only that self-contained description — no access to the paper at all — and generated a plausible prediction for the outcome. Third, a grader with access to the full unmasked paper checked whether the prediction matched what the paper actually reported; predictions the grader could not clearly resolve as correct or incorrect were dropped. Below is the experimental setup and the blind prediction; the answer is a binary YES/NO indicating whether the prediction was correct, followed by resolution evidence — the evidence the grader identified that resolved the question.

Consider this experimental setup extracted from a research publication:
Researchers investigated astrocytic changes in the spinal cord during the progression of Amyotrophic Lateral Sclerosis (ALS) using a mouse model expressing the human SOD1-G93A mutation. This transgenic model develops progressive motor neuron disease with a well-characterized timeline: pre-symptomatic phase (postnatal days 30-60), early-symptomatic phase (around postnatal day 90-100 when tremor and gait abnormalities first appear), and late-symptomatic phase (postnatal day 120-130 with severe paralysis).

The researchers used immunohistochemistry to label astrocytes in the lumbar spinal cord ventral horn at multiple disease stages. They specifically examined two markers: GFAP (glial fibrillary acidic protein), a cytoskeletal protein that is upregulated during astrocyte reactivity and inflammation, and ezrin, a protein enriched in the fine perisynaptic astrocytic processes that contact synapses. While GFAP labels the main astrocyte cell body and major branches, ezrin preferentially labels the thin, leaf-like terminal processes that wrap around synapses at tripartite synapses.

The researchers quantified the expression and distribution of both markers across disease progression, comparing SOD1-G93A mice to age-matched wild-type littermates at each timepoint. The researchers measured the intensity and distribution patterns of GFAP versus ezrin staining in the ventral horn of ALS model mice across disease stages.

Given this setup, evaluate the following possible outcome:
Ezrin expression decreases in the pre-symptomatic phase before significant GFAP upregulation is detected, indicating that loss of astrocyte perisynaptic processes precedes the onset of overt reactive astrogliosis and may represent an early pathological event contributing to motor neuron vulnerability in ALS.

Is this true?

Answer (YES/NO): NO